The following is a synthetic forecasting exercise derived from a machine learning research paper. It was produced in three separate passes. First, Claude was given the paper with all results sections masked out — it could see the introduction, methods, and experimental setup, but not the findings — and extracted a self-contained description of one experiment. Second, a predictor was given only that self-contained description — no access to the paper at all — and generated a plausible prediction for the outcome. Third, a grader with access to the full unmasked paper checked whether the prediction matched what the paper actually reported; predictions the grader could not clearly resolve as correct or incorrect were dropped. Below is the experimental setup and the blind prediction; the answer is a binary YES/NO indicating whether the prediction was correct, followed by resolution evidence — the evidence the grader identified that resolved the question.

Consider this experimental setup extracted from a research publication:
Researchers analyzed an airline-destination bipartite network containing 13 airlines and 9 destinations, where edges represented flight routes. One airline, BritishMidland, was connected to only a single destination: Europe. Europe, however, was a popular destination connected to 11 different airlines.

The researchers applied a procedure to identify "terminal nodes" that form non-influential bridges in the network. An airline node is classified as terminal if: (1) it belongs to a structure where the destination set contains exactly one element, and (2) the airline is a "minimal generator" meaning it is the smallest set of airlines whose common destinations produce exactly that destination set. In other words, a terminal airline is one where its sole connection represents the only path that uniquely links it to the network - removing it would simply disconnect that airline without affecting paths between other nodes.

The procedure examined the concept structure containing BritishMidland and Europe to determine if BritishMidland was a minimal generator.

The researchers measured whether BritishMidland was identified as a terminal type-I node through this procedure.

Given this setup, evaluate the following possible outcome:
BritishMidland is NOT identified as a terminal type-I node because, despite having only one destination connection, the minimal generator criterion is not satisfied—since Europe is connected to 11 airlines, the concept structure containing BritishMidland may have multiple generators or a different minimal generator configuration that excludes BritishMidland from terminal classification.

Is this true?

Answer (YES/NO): NO